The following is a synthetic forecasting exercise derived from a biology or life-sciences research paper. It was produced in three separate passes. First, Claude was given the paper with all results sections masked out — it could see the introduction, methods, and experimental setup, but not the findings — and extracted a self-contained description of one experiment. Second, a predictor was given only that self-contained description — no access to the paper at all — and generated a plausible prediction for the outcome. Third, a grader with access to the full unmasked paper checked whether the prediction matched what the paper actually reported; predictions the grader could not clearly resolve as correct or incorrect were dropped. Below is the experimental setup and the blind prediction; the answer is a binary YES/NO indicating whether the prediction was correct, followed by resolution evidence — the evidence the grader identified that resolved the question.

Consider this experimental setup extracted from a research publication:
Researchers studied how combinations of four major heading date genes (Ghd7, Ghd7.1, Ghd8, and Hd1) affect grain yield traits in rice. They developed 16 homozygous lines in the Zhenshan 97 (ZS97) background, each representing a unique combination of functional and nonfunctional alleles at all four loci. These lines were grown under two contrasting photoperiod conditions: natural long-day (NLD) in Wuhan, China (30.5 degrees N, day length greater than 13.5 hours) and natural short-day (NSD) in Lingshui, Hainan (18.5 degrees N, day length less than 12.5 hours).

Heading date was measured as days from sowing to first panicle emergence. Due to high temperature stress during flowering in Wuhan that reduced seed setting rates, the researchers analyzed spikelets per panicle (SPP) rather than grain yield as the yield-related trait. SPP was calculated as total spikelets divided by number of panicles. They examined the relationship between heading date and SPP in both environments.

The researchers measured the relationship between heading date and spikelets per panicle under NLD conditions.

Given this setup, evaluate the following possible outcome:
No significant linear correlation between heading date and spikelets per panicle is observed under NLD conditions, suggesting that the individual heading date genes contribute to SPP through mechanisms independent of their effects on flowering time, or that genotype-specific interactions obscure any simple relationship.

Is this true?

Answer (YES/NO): NO